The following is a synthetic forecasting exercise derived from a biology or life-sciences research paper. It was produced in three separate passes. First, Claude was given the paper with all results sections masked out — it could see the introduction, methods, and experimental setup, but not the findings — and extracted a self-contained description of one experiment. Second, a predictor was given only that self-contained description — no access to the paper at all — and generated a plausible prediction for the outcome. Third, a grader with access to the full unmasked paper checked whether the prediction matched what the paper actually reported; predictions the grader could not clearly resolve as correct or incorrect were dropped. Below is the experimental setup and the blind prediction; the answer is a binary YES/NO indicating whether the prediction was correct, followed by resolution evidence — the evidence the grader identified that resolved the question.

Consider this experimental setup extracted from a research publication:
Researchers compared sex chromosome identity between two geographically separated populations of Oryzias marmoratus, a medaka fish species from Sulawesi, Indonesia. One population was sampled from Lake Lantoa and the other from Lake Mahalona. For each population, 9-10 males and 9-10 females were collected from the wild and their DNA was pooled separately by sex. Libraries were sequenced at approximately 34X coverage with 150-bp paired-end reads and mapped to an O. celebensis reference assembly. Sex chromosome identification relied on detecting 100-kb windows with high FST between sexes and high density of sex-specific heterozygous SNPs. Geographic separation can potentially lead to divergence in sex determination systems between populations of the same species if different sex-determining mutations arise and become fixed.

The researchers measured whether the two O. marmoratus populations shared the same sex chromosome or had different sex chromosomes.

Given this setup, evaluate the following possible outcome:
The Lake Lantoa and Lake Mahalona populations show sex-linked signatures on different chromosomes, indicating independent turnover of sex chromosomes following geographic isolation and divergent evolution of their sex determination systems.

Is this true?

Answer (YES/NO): NO